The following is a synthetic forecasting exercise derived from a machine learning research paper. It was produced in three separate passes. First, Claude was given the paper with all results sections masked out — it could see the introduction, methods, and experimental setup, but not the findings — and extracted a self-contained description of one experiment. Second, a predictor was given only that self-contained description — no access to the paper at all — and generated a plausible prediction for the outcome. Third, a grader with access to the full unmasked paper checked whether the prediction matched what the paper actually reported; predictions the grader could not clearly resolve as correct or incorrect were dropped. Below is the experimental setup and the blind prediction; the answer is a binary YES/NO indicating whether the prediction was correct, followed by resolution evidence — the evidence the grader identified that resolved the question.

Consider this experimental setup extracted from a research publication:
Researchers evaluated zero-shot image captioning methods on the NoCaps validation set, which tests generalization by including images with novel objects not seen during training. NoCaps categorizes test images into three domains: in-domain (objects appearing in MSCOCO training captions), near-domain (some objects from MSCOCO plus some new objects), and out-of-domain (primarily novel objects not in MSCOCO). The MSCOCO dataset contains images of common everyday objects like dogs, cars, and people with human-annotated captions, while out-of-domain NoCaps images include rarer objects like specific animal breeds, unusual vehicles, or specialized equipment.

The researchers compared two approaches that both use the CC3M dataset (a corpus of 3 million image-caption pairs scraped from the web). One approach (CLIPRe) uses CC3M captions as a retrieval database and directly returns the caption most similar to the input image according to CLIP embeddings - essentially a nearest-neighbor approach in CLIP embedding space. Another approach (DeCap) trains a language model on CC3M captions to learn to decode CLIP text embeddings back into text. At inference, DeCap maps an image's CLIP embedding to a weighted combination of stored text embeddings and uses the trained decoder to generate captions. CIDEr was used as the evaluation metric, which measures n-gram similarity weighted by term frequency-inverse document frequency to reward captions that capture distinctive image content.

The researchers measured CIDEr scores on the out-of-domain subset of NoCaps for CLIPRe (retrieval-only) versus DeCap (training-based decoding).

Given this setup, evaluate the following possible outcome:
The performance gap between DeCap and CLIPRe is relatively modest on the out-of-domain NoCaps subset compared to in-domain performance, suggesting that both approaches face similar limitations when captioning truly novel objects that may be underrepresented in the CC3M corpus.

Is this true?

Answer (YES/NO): NO